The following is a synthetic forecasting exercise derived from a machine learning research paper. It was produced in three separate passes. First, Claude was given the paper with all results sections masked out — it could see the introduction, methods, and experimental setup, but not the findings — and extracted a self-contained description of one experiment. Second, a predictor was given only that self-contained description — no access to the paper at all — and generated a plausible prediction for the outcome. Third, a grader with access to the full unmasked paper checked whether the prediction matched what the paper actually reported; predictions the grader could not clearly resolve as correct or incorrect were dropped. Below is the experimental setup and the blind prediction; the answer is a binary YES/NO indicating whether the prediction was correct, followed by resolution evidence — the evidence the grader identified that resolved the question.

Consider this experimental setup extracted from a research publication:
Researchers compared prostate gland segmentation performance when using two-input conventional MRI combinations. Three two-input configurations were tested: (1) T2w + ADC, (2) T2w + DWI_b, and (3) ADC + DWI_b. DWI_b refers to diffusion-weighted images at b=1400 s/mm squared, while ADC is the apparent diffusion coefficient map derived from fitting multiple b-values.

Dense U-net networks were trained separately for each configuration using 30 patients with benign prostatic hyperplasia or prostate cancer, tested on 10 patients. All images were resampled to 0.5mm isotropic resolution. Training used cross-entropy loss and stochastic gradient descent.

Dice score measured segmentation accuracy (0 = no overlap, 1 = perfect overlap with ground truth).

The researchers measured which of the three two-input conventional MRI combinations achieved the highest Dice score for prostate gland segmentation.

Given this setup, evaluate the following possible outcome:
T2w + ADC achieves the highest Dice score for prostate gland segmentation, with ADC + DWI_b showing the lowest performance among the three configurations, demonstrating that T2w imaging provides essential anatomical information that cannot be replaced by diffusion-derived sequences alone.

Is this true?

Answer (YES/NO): NO